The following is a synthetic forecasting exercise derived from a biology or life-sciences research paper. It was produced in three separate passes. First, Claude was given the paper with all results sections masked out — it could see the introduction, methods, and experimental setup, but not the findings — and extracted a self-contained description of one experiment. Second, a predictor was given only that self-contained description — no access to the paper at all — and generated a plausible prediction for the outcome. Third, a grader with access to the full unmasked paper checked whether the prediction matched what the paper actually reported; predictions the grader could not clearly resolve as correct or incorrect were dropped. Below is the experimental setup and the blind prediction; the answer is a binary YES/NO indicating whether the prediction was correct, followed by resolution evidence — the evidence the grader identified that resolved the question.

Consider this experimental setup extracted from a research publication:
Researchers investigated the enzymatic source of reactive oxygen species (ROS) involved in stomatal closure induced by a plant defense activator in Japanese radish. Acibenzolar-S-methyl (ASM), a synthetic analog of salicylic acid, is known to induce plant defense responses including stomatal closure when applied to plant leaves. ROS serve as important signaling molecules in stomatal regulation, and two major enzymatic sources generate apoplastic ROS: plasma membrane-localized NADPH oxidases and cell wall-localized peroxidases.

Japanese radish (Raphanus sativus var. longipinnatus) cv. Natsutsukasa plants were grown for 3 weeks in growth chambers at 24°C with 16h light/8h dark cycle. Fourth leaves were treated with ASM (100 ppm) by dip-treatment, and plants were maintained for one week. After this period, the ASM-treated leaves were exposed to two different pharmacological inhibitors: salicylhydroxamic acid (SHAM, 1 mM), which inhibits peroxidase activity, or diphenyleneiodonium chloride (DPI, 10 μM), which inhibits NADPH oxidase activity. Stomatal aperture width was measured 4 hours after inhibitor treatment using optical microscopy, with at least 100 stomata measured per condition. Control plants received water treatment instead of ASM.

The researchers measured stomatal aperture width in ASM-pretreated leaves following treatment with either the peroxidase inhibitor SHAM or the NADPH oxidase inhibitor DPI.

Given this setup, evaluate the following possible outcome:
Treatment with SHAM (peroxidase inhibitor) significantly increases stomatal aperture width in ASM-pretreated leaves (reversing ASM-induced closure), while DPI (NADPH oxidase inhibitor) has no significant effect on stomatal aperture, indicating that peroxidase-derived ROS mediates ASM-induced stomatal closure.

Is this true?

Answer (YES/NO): YES